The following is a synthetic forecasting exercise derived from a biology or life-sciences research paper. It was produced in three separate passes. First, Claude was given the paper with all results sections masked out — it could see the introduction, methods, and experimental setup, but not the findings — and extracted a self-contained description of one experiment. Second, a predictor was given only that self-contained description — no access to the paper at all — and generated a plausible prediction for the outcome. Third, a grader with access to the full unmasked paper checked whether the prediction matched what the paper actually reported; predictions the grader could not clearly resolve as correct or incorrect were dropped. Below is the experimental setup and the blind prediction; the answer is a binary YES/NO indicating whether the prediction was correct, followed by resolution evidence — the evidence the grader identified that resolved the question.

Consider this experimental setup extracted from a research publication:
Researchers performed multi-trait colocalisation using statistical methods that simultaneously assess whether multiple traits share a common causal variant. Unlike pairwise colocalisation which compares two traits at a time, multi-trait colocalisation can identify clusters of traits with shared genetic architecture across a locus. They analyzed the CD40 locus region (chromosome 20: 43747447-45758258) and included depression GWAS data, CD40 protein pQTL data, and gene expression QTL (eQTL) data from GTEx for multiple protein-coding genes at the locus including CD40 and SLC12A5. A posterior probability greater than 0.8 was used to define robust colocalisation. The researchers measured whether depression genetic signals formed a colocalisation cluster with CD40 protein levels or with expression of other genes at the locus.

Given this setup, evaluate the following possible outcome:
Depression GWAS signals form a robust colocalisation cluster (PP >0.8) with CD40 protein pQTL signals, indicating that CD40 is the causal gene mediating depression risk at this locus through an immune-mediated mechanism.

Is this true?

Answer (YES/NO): NO